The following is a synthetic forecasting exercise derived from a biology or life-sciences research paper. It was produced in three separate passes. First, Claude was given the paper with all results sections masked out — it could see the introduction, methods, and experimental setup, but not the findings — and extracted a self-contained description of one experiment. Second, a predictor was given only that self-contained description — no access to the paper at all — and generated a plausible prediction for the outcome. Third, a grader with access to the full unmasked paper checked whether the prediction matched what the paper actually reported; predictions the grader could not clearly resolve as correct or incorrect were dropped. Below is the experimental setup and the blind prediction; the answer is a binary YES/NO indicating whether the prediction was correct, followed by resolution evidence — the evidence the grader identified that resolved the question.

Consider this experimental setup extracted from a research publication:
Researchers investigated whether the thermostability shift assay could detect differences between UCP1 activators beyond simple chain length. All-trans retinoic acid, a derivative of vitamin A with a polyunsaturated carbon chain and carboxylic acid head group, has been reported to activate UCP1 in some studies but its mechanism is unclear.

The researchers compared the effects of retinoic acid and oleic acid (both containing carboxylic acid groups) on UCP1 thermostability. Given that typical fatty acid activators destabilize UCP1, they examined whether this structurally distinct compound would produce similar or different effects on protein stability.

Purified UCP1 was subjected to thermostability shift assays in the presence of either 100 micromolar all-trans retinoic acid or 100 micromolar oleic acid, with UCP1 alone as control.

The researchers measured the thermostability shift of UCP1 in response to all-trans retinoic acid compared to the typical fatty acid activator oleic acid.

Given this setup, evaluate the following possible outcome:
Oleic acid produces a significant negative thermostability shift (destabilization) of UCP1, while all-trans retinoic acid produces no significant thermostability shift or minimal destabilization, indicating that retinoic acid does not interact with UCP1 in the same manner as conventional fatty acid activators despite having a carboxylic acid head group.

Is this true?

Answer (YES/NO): NO